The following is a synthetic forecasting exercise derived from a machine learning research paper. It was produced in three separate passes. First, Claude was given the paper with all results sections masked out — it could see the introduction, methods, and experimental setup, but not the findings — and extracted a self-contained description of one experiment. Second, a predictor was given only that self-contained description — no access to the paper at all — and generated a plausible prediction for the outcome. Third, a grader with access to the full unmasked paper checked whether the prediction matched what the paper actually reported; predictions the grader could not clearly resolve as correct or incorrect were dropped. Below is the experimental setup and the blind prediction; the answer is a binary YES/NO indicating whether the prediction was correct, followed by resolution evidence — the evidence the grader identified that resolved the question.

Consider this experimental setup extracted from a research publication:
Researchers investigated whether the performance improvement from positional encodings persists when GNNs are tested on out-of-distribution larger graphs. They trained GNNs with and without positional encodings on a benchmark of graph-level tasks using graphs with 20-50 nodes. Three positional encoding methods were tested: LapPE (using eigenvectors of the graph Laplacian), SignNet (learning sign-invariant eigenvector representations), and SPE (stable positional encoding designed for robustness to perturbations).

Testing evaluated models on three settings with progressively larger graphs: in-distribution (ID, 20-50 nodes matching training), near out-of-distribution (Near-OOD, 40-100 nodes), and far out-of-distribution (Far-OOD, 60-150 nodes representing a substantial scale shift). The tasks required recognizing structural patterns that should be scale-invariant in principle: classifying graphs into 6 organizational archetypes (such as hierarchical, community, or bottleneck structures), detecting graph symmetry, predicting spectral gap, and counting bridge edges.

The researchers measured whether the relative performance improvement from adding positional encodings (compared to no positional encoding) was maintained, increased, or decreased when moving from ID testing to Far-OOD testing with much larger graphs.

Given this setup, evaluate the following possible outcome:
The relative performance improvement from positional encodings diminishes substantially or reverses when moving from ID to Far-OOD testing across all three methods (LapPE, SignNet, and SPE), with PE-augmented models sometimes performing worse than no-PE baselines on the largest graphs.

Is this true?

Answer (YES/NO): NO